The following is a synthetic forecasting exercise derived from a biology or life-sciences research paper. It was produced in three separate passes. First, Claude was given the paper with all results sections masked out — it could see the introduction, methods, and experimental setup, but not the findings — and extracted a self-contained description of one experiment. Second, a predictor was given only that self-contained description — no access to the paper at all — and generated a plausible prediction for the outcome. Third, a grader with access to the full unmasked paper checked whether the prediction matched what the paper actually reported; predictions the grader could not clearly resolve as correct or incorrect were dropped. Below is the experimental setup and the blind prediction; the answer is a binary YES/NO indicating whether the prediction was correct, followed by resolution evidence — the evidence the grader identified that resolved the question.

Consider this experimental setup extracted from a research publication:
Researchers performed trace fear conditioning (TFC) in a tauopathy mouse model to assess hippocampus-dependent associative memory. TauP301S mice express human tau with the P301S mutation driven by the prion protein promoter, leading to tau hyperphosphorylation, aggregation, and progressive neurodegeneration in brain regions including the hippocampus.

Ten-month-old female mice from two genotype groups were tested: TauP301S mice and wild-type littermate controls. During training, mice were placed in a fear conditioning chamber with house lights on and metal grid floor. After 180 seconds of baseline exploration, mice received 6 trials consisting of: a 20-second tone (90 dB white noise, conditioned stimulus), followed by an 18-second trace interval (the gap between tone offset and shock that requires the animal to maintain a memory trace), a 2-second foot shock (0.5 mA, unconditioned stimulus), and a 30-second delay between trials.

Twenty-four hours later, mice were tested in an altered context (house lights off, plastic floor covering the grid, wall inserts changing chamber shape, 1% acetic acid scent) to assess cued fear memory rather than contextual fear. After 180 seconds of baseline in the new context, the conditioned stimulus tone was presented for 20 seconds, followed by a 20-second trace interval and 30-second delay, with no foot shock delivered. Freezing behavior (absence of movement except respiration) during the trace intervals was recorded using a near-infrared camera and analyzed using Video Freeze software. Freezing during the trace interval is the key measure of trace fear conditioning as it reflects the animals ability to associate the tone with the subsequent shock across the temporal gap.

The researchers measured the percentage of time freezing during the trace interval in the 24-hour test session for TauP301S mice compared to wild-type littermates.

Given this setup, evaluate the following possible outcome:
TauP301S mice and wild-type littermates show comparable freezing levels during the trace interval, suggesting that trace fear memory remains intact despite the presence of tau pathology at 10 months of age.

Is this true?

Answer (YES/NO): NO